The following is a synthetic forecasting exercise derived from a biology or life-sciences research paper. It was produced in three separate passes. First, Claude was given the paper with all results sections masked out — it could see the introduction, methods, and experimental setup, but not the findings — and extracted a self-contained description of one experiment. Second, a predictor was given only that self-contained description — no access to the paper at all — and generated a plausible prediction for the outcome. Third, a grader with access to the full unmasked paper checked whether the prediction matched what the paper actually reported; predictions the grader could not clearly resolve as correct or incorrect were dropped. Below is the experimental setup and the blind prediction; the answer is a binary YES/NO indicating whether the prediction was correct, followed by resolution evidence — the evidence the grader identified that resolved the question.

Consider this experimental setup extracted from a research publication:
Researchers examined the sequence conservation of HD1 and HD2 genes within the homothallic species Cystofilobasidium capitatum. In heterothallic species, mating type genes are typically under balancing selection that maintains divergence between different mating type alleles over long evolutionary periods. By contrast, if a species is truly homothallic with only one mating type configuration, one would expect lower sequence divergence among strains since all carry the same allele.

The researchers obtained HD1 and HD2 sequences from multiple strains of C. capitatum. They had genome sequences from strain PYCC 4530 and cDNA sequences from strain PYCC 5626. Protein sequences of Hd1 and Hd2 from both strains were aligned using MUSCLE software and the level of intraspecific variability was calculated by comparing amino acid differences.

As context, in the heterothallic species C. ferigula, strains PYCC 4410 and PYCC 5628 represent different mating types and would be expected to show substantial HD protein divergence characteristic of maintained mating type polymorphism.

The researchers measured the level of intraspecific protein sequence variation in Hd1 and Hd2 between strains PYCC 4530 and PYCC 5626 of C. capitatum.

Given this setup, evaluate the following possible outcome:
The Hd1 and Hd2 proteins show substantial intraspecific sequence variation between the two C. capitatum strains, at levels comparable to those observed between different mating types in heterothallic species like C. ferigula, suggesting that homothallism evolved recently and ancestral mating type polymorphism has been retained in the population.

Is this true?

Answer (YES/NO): NO